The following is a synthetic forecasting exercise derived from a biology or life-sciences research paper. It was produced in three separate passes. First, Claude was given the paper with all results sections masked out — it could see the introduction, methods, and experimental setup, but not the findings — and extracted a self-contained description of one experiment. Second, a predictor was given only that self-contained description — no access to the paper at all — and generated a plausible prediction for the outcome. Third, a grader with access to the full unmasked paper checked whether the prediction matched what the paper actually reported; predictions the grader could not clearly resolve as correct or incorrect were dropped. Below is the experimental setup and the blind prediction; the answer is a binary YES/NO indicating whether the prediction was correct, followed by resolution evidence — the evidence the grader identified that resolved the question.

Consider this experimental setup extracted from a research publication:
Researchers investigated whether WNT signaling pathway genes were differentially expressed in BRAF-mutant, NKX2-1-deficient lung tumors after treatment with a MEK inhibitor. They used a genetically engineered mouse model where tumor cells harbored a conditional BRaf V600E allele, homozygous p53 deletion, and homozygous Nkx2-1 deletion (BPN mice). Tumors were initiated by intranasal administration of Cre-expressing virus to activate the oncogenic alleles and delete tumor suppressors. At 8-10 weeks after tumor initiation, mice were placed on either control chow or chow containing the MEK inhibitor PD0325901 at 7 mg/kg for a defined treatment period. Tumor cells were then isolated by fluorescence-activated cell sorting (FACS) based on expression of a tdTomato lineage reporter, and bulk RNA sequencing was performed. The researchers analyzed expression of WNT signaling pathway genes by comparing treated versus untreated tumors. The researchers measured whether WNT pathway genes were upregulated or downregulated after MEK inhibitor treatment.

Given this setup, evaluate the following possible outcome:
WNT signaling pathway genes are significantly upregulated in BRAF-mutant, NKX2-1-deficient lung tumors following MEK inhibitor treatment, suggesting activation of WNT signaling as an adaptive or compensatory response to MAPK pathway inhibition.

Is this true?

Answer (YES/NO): YES